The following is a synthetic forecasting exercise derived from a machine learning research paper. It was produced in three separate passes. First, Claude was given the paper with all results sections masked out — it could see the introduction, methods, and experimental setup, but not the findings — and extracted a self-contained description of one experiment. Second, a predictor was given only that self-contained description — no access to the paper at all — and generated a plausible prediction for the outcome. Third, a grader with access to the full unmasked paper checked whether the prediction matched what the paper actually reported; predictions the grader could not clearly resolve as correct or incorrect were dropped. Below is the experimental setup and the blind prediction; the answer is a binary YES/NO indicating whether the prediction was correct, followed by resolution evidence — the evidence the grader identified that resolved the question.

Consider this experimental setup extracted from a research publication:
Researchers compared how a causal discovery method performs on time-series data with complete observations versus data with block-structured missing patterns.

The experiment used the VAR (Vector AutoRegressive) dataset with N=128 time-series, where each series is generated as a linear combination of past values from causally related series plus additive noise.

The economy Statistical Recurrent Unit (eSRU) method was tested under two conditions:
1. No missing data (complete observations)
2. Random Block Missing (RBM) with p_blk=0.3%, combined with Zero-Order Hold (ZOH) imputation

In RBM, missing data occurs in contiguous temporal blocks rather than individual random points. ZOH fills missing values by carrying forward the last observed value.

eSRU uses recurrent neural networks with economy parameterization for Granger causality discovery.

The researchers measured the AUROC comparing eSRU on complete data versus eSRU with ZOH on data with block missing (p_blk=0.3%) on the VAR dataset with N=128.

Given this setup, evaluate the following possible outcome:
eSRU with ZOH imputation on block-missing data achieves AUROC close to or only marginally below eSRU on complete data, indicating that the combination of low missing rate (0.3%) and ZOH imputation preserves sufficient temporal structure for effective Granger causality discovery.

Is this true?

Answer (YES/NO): NO